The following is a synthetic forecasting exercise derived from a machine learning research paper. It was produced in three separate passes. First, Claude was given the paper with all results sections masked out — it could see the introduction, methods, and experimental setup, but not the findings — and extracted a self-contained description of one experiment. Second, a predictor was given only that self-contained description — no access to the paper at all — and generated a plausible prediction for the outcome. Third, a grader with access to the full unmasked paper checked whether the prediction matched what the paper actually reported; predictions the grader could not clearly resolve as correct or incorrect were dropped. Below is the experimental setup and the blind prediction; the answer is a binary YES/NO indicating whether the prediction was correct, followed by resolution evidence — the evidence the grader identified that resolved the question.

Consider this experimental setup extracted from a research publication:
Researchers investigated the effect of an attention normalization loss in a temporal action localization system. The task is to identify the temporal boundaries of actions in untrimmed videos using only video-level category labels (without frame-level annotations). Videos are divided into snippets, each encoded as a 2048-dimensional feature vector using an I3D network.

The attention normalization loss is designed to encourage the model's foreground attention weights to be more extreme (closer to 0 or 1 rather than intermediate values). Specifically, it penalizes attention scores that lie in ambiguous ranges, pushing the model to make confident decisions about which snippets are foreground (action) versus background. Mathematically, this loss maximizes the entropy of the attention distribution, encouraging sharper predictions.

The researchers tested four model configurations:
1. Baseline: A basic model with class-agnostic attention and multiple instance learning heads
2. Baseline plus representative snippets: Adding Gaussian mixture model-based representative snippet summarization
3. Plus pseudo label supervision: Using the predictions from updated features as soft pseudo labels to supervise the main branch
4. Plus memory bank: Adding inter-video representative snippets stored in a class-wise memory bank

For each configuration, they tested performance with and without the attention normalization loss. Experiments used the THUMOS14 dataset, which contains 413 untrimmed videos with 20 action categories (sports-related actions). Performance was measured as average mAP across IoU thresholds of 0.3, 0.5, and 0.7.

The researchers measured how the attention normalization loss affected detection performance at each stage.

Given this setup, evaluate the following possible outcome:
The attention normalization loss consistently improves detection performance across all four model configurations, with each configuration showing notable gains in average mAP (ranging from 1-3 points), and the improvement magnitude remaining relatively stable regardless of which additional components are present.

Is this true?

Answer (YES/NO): NO